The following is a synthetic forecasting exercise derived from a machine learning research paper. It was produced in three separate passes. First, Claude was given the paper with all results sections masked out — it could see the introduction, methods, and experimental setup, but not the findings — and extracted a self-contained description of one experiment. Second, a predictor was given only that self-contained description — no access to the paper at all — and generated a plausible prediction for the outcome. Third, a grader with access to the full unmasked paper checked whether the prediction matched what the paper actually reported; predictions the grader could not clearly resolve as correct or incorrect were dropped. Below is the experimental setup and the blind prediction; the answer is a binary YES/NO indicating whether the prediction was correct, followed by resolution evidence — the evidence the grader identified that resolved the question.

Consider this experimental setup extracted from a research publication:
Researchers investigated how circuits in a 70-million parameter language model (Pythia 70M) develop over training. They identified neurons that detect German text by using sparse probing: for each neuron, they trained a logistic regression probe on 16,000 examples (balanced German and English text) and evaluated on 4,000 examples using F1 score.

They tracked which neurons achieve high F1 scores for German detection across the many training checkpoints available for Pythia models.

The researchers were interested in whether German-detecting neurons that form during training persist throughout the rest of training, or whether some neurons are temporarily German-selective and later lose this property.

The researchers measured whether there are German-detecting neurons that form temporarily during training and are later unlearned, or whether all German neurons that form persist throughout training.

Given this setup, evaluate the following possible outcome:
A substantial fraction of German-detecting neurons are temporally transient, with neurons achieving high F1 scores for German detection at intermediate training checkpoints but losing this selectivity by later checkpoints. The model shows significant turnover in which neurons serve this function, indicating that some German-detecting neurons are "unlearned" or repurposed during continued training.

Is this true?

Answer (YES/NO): YES